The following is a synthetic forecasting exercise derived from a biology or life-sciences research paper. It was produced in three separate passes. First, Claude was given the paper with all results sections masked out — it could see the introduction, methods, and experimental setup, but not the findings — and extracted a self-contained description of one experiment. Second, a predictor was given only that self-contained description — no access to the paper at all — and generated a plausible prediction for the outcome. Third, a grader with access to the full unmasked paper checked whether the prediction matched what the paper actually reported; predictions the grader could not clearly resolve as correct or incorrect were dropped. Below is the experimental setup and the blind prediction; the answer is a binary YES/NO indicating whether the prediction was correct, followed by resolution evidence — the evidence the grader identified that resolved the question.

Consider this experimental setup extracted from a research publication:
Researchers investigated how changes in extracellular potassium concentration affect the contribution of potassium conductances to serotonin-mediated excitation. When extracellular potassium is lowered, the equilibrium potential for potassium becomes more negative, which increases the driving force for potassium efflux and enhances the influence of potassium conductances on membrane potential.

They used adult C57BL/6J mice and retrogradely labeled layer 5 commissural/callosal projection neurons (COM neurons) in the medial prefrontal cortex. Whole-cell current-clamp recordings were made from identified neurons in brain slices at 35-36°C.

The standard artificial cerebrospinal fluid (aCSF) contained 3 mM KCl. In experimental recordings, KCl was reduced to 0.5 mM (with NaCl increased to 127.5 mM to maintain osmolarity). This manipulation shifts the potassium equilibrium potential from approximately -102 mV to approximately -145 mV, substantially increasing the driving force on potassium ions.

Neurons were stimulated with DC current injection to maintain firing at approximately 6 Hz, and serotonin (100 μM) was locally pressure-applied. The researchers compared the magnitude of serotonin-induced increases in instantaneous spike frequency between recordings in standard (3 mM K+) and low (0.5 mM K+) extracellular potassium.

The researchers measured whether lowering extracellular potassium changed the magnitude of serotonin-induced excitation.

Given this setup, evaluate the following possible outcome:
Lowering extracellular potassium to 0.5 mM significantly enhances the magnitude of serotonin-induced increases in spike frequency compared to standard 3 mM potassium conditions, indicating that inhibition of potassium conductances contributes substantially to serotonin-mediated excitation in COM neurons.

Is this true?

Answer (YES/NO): NO